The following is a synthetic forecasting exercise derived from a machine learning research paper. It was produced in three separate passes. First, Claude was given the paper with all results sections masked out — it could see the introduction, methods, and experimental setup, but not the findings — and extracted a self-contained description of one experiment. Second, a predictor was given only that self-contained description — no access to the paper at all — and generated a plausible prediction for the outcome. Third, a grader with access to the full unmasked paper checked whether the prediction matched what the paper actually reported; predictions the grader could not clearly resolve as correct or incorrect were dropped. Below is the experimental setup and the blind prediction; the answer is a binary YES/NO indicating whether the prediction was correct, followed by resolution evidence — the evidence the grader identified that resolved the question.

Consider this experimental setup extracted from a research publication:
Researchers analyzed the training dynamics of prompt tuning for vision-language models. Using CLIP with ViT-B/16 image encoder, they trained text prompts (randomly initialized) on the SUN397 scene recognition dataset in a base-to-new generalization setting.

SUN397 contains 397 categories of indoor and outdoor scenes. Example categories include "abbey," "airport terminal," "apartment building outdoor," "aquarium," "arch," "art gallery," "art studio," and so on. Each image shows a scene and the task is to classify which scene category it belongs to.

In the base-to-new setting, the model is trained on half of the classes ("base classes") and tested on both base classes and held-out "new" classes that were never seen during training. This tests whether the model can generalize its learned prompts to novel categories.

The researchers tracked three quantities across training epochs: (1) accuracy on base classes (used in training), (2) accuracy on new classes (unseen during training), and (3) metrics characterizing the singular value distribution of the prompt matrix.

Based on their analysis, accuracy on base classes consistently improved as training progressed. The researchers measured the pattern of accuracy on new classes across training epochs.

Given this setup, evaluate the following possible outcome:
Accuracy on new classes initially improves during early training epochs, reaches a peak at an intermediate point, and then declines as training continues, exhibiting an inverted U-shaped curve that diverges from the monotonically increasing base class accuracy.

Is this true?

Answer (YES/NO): YES